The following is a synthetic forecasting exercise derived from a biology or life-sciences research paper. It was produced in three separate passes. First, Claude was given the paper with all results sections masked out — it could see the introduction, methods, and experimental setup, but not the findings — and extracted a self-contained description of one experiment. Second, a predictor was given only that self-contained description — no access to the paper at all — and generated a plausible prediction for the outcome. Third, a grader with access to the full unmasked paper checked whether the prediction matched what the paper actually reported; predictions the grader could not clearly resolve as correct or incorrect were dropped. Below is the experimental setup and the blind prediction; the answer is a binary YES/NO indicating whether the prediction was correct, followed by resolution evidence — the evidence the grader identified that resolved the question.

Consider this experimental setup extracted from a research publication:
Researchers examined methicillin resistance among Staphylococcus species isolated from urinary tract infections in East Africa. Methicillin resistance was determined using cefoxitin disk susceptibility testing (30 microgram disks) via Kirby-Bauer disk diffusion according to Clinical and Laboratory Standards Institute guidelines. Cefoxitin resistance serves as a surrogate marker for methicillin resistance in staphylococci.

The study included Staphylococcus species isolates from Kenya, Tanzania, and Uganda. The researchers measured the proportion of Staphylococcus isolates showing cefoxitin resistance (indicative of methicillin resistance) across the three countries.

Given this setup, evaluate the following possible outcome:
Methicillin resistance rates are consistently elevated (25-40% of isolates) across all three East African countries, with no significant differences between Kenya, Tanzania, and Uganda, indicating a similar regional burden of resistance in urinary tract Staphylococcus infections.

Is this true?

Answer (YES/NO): NO